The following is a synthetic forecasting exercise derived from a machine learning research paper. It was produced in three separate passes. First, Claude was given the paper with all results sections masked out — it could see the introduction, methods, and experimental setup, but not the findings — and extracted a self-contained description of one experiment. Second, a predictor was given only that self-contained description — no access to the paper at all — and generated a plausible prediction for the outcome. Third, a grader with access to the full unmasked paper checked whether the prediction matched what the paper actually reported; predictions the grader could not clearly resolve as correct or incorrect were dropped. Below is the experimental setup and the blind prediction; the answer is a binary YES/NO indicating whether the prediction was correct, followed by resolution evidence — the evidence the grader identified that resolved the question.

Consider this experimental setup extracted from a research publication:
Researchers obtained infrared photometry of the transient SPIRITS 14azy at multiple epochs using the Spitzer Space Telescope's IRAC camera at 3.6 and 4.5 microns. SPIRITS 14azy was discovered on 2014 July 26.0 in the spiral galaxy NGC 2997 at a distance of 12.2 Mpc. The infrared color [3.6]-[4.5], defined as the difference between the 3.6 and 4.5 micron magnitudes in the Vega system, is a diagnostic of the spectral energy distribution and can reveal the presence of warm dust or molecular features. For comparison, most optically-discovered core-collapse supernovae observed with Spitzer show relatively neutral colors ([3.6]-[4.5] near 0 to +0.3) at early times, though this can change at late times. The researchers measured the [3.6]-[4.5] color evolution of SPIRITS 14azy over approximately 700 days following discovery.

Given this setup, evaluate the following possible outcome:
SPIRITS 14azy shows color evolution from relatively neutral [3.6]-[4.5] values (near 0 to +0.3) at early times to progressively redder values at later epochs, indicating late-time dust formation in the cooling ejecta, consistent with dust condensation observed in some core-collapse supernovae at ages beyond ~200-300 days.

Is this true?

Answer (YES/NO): NO